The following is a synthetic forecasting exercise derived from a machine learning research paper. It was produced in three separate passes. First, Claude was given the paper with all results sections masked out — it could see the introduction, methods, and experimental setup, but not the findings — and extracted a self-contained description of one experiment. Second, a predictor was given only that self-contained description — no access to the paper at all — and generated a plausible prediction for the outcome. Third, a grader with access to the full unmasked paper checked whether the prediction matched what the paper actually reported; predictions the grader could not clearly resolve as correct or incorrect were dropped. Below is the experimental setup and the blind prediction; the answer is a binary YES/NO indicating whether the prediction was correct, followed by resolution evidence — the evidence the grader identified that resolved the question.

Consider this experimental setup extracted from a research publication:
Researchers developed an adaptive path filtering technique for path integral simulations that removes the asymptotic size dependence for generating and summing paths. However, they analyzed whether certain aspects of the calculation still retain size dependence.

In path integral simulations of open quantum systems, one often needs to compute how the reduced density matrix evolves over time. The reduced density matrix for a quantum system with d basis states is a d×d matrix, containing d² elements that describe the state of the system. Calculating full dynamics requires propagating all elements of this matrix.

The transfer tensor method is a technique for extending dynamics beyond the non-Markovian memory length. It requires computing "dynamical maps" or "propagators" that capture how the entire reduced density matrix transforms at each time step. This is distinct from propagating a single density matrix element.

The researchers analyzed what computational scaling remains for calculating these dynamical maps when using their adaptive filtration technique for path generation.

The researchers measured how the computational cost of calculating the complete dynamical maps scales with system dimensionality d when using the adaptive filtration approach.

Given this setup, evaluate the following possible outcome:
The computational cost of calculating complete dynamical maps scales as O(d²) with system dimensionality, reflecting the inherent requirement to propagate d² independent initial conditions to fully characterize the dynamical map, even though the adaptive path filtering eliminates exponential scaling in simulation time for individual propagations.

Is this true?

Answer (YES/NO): YES